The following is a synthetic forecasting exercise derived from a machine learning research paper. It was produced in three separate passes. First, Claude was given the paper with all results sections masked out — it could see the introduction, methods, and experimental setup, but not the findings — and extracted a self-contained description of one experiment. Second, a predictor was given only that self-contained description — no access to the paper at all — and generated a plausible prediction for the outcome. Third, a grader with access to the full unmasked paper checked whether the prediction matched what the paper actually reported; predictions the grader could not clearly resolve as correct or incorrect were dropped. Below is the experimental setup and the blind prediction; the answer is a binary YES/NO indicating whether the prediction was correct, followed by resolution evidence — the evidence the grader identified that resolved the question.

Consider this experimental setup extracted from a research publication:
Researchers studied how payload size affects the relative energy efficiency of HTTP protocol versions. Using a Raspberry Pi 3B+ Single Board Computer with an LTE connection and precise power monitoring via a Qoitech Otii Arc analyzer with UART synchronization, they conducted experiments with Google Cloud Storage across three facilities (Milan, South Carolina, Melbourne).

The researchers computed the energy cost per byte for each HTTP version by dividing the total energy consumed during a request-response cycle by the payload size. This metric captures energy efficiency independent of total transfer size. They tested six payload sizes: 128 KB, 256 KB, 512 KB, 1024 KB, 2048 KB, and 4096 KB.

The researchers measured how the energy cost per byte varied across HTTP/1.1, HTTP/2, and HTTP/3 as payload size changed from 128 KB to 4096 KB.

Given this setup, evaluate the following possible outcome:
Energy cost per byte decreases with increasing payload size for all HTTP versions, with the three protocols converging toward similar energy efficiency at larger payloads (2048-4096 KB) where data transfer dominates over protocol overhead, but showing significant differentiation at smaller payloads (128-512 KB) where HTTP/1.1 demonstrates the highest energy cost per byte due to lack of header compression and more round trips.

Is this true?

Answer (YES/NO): NO